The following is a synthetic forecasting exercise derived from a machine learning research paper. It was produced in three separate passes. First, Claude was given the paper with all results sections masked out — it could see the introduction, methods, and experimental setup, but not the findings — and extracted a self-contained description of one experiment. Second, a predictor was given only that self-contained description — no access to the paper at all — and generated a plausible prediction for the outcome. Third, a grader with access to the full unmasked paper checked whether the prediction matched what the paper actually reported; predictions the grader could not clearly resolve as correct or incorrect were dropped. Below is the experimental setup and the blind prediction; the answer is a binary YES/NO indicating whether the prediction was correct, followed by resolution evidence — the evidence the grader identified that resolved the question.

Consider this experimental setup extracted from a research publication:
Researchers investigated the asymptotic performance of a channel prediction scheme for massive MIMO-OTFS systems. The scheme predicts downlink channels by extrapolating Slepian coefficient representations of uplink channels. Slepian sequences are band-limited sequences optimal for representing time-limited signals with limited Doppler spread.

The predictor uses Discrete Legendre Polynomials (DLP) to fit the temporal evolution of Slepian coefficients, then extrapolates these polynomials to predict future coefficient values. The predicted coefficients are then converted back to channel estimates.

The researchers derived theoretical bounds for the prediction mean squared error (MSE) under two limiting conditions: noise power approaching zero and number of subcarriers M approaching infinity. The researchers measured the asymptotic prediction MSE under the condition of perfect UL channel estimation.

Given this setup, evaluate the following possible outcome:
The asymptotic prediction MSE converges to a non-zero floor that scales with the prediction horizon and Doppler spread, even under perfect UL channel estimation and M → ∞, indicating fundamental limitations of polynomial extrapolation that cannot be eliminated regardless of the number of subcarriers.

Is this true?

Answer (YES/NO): NO